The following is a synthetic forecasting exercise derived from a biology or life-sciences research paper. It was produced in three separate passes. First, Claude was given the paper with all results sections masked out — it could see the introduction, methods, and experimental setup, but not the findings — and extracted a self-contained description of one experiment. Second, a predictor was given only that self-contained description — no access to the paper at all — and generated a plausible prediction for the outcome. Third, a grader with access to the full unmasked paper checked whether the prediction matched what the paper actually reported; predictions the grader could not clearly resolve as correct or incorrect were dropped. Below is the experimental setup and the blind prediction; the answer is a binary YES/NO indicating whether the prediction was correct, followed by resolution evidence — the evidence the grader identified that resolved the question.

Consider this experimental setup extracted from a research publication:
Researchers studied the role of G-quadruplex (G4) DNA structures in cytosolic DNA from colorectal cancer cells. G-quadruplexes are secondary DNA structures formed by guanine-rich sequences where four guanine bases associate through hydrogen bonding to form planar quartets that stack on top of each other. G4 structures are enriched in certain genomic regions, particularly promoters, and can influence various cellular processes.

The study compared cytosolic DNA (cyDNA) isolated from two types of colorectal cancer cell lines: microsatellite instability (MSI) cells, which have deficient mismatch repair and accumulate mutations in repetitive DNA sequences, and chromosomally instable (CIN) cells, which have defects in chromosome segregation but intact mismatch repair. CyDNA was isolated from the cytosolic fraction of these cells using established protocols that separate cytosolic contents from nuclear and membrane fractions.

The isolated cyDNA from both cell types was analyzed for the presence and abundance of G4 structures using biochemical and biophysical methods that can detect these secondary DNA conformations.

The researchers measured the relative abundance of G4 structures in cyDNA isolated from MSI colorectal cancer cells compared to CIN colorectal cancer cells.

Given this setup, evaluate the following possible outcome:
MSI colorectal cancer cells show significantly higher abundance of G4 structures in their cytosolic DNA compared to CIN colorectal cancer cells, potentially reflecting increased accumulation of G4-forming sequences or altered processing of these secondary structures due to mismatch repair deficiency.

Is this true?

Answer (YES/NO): NO